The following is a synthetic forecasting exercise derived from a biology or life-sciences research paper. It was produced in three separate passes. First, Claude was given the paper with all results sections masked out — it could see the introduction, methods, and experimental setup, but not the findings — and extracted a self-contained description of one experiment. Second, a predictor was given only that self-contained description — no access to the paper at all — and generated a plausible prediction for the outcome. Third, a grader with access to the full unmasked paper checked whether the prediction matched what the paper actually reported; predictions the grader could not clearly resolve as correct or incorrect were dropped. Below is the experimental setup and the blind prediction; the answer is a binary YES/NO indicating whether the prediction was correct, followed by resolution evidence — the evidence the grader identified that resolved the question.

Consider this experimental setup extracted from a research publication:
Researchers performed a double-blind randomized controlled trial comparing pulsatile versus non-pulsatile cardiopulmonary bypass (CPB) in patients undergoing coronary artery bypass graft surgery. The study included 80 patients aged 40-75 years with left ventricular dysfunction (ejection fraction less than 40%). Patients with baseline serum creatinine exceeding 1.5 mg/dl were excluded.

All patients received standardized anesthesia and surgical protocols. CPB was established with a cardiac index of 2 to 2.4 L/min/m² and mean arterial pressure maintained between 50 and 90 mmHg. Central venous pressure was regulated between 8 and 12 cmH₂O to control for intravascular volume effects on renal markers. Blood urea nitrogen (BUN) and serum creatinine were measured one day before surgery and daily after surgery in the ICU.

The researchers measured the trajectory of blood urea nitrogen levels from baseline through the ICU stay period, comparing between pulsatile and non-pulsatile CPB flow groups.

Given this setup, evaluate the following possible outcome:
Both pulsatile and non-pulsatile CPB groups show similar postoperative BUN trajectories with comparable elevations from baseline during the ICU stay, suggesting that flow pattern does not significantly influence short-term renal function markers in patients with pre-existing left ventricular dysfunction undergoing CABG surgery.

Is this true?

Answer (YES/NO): YES